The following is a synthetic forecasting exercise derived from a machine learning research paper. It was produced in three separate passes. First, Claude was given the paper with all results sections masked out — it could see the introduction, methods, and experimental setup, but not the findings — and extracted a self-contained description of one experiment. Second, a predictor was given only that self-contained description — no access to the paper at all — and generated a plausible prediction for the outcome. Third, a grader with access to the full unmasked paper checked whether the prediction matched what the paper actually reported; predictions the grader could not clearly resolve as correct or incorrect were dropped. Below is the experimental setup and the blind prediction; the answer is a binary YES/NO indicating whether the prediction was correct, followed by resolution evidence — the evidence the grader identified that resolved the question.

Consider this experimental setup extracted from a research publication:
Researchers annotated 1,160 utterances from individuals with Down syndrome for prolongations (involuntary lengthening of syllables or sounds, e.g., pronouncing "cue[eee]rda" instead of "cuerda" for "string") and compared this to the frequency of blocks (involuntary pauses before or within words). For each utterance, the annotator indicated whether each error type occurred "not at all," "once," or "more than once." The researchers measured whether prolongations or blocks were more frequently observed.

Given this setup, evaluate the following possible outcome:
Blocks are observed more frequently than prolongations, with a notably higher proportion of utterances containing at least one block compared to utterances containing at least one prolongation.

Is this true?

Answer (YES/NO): YES